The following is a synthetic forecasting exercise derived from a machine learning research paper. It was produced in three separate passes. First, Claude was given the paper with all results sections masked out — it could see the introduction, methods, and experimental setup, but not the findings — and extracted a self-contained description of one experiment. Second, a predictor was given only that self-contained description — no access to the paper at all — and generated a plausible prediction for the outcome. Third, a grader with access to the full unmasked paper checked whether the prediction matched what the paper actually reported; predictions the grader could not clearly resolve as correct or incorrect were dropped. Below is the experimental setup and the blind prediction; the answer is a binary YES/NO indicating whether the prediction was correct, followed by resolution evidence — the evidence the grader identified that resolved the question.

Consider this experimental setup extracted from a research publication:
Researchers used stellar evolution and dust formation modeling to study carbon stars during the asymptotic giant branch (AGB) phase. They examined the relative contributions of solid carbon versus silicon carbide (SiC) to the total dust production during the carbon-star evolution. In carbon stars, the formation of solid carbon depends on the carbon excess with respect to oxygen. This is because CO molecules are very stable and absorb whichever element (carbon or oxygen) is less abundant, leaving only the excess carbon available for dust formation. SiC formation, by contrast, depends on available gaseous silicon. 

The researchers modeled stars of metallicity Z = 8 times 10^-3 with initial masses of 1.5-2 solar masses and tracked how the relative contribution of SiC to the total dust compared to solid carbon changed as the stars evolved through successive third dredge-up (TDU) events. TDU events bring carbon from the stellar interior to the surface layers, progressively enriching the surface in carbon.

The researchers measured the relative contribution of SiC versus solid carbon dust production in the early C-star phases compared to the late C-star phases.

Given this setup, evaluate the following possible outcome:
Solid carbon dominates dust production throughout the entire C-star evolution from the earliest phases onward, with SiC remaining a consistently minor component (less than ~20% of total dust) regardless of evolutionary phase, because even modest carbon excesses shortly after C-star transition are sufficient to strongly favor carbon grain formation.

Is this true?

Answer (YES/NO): NO